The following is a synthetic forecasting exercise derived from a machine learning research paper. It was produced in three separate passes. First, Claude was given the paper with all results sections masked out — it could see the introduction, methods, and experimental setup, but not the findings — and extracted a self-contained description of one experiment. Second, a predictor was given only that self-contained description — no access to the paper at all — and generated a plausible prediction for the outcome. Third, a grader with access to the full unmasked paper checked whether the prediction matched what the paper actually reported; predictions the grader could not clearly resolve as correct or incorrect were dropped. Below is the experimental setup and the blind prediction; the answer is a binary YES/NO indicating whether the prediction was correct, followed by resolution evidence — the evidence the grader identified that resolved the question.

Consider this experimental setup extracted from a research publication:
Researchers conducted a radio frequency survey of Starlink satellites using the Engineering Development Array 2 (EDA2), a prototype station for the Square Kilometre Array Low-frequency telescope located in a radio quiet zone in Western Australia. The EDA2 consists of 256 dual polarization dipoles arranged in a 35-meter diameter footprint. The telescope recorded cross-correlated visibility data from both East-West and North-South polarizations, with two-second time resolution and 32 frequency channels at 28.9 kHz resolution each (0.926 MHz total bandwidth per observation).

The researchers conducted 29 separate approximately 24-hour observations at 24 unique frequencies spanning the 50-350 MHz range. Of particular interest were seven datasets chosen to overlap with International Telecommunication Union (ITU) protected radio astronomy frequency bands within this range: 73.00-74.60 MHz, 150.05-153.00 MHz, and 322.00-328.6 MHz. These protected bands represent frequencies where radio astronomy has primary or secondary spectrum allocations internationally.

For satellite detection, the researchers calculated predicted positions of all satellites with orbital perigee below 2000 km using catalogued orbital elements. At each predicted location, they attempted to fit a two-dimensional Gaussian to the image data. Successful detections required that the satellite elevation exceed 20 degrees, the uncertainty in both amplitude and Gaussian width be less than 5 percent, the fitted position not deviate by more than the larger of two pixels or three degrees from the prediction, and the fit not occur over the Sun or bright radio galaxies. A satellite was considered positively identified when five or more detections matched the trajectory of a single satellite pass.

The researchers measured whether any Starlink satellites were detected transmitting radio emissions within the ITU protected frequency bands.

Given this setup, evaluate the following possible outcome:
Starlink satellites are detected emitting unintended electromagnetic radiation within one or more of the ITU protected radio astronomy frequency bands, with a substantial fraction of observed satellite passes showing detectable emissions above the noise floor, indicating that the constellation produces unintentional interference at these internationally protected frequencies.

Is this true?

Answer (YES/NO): YES